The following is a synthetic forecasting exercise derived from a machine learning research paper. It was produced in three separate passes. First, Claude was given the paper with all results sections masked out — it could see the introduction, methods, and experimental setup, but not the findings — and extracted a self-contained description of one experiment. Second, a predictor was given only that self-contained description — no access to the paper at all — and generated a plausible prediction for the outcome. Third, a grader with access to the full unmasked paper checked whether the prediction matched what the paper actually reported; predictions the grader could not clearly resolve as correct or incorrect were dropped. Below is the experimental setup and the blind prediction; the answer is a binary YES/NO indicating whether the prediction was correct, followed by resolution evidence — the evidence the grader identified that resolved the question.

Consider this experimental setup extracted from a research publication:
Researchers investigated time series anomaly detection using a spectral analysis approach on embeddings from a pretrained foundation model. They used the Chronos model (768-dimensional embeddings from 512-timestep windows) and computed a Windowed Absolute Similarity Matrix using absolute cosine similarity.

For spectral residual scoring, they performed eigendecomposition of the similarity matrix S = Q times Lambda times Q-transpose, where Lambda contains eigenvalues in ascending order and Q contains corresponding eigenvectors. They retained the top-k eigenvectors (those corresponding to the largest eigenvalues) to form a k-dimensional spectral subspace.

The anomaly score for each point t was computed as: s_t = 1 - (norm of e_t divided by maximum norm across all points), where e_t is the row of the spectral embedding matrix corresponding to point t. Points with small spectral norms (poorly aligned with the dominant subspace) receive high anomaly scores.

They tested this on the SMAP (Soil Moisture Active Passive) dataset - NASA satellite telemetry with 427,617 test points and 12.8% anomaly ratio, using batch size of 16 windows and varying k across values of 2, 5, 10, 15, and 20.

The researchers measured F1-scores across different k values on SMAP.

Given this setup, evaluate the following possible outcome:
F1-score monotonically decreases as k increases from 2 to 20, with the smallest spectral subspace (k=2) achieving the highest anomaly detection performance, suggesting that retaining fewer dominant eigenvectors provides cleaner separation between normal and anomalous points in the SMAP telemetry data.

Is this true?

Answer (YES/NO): NO